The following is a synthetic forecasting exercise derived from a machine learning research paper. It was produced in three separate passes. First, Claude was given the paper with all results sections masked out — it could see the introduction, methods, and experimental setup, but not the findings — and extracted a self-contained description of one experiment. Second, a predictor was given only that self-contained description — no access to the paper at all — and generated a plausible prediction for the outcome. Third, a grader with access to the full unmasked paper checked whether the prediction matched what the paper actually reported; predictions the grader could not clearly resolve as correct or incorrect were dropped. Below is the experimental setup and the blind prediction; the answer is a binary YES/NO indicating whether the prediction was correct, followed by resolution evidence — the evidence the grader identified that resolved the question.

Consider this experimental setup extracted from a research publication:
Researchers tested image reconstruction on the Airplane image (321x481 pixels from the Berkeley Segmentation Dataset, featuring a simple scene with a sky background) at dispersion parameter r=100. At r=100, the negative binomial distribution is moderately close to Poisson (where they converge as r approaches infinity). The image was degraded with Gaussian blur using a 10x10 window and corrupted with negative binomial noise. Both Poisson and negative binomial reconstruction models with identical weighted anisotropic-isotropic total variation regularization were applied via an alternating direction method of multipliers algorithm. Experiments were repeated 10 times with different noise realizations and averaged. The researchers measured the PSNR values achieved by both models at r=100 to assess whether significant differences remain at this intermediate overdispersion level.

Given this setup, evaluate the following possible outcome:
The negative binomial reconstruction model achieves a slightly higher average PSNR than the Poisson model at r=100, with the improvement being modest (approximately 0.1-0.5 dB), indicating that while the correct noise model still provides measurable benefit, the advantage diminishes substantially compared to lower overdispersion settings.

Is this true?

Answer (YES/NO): NO